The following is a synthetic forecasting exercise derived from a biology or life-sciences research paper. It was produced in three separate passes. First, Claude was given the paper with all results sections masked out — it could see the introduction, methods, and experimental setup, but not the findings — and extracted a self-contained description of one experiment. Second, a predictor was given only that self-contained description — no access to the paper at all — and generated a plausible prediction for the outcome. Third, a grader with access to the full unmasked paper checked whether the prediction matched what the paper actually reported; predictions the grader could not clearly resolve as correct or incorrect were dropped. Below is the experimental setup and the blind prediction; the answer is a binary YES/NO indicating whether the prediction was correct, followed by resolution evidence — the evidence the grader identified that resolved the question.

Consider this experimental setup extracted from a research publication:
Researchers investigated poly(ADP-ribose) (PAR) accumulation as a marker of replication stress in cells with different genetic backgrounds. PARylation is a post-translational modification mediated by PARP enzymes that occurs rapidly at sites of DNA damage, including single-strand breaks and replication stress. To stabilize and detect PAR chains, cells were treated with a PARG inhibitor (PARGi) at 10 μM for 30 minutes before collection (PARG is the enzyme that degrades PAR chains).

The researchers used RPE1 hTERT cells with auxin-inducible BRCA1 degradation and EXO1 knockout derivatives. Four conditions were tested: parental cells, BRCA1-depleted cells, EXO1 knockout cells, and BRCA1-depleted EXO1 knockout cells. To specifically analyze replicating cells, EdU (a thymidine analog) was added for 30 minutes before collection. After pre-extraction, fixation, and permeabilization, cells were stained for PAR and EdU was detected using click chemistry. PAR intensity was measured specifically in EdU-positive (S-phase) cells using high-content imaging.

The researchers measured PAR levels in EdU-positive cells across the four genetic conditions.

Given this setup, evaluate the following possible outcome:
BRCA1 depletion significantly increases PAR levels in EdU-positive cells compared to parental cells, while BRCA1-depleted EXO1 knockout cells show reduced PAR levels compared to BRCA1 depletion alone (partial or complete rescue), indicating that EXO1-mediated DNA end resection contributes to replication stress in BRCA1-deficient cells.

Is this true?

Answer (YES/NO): NO